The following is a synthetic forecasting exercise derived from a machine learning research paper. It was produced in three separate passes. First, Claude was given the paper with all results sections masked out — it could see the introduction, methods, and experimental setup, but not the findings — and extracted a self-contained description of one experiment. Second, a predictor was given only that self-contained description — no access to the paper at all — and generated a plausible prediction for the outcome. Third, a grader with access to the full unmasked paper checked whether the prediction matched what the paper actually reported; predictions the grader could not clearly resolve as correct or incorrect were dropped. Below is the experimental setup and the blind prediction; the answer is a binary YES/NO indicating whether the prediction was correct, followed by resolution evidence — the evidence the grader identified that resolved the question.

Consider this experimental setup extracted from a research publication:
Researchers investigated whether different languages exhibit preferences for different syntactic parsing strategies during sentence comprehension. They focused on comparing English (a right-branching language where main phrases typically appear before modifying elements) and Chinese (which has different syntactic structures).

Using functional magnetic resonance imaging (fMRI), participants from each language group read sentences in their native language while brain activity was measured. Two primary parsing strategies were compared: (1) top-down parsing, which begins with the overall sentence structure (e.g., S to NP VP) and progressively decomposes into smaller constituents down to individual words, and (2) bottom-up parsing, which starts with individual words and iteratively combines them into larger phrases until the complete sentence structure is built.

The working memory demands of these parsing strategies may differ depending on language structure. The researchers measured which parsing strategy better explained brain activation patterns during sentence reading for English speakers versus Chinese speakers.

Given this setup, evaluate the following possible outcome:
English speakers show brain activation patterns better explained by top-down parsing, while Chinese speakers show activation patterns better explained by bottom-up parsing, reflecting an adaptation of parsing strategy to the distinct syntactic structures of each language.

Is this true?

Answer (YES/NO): YES